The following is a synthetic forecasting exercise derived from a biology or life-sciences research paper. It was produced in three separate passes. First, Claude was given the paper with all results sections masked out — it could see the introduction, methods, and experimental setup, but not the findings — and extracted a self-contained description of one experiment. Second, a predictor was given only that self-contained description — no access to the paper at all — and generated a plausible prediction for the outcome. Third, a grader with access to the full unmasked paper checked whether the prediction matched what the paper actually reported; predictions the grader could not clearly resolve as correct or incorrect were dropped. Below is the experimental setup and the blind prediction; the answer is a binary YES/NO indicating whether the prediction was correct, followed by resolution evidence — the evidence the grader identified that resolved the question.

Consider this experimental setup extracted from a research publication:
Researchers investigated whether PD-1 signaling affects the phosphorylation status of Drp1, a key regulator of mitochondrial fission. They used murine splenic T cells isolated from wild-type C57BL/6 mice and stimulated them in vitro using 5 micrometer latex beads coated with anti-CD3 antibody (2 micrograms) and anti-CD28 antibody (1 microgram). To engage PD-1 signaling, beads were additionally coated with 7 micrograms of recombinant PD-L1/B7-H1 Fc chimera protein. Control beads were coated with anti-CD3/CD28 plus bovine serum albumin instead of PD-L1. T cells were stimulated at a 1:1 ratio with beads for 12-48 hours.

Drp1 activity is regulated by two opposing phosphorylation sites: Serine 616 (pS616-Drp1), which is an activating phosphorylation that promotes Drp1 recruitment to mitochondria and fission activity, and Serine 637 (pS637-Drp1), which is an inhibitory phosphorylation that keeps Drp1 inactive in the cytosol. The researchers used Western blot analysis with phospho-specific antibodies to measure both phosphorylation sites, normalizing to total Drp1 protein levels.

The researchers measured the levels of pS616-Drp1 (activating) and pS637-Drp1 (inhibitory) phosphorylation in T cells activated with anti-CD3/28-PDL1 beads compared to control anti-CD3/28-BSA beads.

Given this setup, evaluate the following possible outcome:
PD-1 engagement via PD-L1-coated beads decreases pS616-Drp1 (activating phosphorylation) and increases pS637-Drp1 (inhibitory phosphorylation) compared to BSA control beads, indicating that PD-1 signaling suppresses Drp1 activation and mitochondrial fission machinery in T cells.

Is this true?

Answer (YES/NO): NO